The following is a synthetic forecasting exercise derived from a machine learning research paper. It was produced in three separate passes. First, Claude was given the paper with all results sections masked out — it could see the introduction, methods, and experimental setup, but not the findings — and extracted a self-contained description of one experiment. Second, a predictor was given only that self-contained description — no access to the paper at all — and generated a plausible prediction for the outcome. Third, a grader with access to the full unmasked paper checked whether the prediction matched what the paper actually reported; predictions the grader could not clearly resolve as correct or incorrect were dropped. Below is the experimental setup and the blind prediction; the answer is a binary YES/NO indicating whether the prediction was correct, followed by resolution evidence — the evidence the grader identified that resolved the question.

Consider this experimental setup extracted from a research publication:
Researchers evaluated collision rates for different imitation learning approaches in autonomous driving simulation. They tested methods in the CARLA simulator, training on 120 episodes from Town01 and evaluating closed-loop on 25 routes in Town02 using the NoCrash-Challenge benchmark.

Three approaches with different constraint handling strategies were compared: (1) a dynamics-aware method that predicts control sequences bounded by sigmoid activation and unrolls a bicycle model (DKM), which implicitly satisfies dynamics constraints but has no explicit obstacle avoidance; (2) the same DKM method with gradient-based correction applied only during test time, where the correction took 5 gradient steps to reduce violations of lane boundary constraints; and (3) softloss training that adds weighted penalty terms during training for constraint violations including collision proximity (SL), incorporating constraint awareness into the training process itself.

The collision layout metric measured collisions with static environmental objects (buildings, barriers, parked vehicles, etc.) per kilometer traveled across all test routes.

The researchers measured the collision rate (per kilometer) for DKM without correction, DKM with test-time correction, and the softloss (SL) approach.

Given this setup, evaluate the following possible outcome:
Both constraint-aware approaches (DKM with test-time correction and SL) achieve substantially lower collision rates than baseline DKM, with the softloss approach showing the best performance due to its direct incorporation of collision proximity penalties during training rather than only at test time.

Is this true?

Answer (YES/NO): YES